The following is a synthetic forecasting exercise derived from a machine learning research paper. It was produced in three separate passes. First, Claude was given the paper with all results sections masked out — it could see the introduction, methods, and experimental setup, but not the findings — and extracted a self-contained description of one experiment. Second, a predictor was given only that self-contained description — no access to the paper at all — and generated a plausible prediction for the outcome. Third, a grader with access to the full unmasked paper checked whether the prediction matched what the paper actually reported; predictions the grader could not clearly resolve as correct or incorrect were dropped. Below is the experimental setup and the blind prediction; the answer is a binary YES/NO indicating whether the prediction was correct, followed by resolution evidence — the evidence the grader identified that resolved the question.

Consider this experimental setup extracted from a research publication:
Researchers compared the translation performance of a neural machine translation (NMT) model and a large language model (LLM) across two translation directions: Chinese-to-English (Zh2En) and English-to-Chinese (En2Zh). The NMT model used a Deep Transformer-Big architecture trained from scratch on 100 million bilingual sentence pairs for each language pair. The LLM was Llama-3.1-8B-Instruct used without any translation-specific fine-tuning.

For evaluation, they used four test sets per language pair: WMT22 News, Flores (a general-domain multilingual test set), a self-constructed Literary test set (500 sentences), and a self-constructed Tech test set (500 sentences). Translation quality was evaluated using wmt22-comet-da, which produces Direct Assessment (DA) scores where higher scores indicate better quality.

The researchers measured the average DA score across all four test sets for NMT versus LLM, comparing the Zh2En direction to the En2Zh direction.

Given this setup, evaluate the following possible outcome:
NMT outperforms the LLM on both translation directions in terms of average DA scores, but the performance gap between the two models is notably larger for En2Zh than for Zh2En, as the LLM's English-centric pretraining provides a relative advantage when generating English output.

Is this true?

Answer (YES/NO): NO